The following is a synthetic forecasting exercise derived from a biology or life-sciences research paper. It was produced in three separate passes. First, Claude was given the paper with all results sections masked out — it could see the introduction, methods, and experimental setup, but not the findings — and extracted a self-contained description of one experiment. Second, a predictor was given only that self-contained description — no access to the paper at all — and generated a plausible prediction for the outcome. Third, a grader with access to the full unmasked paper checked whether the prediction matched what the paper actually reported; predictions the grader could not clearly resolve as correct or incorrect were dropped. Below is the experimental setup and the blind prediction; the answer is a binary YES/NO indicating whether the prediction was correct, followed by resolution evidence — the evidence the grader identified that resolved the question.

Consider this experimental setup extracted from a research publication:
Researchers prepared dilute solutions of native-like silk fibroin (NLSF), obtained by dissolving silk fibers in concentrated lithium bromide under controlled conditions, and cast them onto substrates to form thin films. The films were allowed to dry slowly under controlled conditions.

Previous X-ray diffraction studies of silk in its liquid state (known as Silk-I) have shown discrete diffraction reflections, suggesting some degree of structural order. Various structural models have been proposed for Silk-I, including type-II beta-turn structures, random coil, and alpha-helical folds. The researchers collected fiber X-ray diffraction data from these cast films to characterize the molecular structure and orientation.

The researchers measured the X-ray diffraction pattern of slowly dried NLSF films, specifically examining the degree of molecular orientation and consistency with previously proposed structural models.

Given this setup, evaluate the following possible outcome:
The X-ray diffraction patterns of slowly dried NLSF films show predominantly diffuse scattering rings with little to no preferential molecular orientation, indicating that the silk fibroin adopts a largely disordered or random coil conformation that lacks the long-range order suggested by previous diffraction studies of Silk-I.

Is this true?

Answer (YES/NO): NO